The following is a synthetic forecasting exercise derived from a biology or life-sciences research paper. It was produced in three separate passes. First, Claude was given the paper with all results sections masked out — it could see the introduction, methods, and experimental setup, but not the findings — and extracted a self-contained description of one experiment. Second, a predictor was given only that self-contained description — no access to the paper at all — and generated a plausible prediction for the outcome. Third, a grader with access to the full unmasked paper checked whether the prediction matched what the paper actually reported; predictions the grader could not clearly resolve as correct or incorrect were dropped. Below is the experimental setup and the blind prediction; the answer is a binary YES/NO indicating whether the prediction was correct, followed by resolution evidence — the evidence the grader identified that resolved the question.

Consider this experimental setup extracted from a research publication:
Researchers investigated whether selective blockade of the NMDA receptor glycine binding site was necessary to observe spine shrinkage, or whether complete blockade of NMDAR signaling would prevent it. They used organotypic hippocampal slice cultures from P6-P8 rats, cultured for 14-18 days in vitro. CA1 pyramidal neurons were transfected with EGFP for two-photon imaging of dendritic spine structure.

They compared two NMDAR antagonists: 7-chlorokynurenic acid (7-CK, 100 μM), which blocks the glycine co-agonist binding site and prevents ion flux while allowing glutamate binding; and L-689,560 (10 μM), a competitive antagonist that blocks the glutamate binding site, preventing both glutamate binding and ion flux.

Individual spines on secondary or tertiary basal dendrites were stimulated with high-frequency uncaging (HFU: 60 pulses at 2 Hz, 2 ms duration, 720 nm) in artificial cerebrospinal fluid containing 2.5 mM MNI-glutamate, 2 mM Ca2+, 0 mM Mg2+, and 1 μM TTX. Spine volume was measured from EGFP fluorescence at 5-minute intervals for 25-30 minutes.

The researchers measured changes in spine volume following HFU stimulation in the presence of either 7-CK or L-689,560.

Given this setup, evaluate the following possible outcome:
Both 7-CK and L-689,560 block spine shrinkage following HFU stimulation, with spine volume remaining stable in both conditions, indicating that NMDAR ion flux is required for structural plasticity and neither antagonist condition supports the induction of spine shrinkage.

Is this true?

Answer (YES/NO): NO